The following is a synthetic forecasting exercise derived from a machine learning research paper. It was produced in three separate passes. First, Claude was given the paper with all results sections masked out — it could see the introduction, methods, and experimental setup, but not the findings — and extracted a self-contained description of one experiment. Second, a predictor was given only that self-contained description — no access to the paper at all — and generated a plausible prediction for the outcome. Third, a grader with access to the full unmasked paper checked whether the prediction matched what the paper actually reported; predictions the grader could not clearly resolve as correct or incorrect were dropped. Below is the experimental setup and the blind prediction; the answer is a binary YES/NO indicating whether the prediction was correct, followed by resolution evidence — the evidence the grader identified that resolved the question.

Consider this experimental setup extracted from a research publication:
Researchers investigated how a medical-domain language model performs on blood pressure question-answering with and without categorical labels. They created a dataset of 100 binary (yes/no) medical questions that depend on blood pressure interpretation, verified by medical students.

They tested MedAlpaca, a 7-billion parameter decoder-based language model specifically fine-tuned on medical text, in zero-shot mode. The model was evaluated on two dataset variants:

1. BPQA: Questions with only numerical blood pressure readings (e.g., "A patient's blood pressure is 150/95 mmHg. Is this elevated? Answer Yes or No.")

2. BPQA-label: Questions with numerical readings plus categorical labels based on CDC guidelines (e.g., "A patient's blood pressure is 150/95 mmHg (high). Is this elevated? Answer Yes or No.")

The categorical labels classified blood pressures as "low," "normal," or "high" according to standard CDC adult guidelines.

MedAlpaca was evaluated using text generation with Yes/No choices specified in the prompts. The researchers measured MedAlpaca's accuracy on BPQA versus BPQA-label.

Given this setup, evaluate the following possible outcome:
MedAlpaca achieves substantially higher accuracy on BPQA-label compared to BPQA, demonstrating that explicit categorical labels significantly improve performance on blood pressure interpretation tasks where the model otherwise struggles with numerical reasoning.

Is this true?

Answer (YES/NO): NO